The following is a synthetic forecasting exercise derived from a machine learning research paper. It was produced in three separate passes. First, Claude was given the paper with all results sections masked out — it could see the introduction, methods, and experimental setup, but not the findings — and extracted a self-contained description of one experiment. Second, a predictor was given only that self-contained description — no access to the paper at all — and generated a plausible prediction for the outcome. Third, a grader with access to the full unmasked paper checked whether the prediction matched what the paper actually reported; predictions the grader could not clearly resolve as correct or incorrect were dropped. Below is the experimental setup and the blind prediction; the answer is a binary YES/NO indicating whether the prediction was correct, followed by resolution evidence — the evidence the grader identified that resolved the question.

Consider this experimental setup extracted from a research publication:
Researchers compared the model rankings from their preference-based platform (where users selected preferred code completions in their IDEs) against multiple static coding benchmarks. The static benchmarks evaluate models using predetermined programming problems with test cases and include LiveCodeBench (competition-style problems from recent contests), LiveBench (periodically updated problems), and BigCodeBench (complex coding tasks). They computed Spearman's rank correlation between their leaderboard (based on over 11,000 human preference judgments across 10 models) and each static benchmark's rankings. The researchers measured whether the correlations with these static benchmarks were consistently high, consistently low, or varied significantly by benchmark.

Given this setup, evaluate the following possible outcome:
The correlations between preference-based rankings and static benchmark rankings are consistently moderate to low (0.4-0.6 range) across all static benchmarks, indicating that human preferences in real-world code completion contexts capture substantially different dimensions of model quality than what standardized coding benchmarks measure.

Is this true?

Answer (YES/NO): NO